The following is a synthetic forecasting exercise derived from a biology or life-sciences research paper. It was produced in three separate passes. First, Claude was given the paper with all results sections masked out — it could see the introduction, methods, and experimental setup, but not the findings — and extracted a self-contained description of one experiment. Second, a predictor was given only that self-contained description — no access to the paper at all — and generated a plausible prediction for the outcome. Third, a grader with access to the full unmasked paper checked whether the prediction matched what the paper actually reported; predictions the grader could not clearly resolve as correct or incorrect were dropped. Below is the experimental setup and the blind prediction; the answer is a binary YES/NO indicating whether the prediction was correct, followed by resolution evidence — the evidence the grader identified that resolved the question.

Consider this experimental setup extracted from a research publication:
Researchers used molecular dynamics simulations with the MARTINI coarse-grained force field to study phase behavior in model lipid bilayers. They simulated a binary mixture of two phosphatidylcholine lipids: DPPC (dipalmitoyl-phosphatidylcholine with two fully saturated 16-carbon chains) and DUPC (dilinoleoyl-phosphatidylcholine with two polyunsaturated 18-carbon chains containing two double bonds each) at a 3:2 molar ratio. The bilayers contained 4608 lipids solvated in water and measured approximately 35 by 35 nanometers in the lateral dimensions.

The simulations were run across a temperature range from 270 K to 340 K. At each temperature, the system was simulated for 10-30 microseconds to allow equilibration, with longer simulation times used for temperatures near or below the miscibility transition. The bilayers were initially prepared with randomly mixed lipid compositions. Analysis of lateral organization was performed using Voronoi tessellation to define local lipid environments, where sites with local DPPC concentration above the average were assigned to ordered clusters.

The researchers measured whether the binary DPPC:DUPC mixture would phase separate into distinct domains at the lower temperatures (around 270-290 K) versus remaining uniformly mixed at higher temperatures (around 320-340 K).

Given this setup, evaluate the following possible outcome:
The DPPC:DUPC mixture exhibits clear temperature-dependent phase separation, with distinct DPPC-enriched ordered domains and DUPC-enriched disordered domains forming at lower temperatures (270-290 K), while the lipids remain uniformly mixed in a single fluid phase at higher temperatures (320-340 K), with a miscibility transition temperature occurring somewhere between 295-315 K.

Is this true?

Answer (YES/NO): NO